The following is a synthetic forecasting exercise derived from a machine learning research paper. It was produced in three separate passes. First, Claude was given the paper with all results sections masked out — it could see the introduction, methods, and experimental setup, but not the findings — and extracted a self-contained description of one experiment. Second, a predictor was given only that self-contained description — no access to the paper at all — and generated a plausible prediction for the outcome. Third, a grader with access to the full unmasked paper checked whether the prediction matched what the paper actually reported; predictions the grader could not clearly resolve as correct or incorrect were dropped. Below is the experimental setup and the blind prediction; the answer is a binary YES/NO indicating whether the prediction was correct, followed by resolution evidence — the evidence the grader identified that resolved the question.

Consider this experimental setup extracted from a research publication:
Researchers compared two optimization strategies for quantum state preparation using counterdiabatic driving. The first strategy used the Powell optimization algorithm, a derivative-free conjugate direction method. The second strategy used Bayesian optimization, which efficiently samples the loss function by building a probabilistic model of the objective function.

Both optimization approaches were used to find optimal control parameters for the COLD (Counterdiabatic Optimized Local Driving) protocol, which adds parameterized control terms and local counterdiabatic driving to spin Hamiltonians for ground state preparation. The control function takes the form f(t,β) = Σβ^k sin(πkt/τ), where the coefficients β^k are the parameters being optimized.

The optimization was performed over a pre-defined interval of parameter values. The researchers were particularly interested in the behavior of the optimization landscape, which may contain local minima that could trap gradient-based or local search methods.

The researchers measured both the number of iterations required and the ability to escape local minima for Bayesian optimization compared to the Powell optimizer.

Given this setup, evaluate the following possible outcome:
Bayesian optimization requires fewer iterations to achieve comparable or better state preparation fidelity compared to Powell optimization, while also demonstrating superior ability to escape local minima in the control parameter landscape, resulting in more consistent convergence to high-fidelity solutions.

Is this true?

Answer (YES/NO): NO